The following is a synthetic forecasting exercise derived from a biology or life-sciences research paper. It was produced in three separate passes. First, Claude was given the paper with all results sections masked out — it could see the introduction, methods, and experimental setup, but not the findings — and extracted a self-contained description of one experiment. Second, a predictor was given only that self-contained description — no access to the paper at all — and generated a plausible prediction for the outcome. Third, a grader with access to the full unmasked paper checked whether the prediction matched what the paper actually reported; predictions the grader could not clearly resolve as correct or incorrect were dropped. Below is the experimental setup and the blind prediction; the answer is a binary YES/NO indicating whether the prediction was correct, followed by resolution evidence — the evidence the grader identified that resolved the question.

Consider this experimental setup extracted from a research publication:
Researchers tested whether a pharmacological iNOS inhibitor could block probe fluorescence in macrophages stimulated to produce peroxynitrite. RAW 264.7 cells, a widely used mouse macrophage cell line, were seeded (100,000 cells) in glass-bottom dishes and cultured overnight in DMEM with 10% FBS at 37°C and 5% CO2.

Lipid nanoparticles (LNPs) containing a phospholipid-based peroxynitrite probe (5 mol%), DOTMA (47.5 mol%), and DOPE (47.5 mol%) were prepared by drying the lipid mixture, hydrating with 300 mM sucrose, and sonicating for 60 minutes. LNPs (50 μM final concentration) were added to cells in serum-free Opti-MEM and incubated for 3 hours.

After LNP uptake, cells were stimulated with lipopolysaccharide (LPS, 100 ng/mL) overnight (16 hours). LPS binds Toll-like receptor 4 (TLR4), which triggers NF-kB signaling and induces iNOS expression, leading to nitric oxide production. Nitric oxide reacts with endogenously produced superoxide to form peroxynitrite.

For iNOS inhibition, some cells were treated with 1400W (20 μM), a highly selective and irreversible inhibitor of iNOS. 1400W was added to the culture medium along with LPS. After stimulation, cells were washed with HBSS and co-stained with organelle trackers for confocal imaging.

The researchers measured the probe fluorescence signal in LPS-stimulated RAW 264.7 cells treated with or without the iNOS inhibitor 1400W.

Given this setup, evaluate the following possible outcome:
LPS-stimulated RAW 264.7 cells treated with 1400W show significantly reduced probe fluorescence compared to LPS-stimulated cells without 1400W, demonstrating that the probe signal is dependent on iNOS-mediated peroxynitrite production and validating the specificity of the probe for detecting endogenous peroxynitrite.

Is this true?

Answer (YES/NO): YES